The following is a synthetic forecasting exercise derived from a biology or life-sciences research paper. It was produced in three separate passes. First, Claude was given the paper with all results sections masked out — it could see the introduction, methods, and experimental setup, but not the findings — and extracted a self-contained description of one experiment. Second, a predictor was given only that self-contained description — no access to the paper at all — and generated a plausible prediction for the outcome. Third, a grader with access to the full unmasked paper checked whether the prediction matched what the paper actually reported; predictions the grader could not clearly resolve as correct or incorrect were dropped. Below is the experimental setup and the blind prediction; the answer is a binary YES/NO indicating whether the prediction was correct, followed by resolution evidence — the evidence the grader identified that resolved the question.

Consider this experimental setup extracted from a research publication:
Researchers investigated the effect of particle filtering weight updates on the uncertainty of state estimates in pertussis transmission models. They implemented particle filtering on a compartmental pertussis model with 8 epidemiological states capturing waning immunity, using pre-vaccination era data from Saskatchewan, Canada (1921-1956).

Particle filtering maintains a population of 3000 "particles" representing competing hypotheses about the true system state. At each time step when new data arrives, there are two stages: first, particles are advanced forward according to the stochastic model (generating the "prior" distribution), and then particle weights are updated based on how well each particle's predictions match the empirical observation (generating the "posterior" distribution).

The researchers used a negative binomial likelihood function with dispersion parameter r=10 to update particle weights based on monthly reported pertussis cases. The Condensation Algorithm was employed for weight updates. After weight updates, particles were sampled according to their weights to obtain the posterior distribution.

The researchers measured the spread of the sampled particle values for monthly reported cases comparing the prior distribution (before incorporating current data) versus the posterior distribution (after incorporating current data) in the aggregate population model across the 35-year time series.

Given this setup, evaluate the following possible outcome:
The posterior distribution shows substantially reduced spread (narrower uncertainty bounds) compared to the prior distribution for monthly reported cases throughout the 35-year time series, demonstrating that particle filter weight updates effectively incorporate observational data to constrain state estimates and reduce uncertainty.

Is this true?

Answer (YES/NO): YES